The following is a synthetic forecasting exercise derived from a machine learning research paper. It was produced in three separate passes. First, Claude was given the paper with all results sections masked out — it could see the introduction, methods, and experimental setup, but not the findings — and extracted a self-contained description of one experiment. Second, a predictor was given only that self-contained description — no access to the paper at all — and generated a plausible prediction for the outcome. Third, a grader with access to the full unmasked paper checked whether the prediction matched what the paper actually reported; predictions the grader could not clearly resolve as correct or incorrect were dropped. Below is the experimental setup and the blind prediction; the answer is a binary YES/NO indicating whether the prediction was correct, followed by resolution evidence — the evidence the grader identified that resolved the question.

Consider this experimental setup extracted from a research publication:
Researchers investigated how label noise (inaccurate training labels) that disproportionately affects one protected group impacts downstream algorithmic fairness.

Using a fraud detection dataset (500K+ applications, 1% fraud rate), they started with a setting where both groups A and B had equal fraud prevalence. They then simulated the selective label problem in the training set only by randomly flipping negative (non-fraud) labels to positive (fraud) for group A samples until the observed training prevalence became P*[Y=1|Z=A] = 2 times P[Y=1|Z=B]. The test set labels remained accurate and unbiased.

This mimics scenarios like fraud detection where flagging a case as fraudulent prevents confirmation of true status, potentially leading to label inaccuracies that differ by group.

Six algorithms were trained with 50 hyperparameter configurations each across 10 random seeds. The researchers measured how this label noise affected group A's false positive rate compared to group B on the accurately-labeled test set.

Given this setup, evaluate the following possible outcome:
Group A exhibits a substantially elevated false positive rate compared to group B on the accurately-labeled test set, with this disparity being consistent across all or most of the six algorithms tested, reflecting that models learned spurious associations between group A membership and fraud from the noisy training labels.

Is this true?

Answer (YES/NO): YES